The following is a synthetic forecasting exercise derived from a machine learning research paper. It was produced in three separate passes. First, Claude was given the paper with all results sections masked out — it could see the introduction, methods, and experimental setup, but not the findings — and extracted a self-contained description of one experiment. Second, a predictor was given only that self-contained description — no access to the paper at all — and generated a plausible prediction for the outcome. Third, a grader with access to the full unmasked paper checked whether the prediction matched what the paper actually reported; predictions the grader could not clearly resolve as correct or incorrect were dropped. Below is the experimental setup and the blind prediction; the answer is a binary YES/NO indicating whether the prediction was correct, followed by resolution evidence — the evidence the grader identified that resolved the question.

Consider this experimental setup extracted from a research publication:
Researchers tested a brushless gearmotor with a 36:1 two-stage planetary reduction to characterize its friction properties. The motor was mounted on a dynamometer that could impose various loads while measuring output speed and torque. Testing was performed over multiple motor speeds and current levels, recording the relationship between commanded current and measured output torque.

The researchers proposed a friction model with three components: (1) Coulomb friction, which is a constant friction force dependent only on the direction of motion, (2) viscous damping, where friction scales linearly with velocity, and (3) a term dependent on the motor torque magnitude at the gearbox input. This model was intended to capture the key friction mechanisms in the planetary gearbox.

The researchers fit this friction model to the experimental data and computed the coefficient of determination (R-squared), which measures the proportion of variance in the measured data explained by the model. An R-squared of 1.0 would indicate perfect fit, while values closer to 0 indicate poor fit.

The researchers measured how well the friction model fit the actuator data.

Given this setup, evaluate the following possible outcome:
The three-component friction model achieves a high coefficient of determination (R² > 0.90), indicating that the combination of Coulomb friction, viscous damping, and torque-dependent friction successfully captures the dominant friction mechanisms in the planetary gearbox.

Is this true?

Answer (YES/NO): YES